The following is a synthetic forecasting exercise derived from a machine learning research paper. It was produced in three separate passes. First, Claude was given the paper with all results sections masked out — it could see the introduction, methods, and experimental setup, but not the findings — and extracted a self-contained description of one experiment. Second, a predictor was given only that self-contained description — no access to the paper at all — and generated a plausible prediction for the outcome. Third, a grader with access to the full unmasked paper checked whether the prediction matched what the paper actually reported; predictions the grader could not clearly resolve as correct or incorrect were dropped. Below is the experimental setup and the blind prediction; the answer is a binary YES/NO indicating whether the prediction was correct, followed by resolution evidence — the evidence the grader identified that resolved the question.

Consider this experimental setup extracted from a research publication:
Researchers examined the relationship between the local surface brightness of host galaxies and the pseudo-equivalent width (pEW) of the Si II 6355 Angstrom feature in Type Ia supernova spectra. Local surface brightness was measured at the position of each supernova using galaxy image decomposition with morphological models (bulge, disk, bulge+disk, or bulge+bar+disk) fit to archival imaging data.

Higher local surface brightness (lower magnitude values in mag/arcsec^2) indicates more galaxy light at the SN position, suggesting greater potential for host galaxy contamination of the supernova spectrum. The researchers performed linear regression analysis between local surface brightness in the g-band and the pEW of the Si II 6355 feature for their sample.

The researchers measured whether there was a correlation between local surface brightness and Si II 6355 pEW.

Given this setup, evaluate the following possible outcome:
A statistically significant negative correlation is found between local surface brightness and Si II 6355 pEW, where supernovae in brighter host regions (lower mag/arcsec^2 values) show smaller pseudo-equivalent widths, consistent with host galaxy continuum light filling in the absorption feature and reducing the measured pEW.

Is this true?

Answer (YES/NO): YES